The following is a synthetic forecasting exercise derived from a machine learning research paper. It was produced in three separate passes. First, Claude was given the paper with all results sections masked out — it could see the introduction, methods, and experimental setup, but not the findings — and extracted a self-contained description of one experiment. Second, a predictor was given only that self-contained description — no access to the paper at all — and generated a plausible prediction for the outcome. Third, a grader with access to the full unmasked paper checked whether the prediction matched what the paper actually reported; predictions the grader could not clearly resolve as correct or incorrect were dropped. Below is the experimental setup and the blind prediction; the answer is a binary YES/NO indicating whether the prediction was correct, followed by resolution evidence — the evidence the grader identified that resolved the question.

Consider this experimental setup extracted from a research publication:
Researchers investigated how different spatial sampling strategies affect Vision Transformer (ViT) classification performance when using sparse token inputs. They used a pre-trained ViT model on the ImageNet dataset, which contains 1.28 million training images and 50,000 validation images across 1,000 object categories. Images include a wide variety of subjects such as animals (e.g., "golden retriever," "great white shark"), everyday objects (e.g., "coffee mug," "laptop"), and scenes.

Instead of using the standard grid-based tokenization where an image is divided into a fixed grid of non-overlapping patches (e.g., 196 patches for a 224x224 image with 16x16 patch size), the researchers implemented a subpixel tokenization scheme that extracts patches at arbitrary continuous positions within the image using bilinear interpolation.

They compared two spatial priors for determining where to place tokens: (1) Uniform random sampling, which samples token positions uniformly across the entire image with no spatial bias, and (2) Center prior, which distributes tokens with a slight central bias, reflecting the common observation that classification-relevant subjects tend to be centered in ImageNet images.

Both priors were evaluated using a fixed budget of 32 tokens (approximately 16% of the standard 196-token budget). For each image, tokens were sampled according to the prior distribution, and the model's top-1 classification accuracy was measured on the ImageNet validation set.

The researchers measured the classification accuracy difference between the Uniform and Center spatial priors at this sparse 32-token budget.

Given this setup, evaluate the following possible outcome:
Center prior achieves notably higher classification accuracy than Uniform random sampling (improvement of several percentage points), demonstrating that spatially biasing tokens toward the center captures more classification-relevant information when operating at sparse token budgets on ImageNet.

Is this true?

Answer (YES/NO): YES